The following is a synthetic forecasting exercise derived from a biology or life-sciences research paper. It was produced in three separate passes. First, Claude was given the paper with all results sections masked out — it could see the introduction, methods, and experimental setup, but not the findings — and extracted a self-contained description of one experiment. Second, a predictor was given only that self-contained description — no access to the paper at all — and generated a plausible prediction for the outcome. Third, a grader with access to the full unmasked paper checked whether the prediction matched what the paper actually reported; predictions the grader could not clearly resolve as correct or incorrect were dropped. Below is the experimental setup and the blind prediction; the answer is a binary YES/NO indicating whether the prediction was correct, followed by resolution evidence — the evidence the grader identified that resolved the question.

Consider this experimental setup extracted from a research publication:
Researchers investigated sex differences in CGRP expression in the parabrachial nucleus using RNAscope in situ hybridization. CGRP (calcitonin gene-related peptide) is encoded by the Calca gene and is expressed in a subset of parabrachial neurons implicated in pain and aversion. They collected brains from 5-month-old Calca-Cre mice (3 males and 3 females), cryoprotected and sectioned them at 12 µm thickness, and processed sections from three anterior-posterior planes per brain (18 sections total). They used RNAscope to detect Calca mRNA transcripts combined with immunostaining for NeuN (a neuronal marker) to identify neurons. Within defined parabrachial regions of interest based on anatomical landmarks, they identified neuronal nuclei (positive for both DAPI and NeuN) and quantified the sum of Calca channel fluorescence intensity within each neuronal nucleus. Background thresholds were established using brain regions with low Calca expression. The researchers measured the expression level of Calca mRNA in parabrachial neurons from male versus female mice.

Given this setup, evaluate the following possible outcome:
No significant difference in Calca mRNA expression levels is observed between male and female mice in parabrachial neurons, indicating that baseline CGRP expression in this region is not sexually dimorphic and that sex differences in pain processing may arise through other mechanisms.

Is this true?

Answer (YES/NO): NO